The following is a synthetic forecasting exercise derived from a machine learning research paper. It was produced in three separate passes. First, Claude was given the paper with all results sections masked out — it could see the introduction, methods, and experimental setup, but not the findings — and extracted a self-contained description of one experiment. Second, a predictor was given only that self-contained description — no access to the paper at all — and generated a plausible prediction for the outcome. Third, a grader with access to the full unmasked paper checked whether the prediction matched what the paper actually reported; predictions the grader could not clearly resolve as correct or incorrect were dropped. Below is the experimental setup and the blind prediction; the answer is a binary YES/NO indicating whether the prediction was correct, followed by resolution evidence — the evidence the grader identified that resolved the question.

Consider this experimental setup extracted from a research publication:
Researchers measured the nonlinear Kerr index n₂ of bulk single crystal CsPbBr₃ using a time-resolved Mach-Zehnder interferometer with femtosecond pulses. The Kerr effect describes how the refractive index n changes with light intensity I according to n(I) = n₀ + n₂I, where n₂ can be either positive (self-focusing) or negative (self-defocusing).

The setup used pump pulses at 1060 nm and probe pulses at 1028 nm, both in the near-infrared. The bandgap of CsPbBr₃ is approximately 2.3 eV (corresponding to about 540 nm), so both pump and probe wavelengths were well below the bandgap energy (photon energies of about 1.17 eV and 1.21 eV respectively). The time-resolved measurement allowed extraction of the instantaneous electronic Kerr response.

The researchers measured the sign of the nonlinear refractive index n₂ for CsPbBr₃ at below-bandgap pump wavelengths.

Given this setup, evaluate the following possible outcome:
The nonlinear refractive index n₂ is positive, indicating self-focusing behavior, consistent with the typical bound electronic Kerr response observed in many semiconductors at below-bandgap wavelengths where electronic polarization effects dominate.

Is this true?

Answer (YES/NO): YES